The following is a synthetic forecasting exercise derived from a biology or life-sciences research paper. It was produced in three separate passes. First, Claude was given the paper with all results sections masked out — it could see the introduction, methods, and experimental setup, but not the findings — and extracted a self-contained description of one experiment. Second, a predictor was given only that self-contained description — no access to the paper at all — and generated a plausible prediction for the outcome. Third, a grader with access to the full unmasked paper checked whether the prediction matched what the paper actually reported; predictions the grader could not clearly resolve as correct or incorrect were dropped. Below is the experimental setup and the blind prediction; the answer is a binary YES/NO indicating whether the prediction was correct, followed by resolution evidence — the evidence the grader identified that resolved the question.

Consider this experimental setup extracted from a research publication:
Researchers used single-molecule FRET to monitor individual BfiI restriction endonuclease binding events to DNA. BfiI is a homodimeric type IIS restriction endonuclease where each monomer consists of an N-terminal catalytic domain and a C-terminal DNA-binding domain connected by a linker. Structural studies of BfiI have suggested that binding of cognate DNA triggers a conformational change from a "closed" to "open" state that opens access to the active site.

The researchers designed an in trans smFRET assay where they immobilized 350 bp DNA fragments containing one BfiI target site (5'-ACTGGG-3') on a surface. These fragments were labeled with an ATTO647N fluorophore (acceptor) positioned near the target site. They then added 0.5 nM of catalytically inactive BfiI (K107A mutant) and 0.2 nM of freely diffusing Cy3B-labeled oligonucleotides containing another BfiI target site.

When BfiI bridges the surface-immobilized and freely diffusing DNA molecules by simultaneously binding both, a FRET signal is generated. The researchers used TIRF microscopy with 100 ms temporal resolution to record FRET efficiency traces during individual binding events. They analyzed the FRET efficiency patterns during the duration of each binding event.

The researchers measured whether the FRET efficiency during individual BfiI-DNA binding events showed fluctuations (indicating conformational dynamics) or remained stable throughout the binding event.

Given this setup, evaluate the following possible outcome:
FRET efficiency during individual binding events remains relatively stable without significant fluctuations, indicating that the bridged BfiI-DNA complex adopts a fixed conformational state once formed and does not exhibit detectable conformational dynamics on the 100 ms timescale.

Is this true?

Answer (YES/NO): YES